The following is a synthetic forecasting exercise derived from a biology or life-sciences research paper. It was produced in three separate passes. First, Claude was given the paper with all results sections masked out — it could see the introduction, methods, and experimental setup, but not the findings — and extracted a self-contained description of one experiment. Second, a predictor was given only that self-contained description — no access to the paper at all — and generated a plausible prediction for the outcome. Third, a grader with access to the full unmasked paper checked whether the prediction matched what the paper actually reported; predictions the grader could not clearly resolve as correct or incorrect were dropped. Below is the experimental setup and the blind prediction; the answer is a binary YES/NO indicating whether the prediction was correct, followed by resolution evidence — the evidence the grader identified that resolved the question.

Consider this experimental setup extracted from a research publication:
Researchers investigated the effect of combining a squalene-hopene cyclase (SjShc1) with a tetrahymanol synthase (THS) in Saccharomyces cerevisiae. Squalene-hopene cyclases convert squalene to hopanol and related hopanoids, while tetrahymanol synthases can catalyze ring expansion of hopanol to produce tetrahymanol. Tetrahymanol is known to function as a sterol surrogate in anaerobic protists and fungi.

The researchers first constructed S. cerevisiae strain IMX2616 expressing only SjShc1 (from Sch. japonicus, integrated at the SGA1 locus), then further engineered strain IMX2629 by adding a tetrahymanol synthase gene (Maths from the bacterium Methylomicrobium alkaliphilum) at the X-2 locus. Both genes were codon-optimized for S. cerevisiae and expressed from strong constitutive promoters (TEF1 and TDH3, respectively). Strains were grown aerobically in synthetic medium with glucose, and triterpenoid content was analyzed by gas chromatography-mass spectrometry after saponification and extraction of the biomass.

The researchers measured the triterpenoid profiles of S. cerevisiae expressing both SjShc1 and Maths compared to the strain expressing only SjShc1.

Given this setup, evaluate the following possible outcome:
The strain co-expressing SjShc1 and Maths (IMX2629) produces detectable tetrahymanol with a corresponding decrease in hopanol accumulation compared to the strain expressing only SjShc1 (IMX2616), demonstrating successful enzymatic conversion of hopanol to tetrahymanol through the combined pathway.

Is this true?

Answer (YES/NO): NO